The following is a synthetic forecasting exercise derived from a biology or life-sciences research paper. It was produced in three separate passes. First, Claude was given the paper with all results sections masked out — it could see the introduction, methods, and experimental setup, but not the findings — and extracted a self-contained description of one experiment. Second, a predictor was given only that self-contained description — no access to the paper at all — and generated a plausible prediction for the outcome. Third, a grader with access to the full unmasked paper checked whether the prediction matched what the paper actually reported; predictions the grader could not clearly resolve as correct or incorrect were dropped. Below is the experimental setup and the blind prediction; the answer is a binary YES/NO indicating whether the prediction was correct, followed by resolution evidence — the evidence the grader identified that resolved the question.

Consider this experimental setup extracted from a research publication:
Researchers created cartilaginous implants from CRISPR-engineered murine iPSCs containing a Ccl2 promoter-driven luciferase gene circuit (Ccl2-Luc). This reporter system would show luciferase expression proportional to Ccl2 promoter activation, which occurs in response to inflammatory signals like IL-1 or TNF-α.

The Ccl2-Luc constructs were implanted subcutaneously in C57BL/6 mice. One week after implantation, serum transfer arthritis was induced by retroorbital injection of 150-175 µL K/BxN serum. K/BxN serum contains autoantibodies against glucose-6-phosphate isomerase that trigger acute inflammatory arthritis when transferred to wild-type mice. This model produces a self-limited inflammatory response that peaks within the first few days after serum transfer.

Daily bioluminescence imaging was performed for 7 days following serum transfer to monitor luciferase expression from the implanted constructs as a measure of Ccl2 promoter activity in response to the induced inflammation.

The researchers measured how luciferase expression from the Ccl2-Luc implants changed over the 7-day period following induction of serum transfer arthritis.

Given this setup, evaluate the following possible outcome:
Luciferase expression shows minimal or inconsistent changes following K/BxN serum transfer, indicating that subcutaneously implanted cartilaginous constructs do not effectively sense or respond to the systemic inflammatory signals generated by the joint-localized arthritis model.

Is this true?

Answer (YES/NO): NO